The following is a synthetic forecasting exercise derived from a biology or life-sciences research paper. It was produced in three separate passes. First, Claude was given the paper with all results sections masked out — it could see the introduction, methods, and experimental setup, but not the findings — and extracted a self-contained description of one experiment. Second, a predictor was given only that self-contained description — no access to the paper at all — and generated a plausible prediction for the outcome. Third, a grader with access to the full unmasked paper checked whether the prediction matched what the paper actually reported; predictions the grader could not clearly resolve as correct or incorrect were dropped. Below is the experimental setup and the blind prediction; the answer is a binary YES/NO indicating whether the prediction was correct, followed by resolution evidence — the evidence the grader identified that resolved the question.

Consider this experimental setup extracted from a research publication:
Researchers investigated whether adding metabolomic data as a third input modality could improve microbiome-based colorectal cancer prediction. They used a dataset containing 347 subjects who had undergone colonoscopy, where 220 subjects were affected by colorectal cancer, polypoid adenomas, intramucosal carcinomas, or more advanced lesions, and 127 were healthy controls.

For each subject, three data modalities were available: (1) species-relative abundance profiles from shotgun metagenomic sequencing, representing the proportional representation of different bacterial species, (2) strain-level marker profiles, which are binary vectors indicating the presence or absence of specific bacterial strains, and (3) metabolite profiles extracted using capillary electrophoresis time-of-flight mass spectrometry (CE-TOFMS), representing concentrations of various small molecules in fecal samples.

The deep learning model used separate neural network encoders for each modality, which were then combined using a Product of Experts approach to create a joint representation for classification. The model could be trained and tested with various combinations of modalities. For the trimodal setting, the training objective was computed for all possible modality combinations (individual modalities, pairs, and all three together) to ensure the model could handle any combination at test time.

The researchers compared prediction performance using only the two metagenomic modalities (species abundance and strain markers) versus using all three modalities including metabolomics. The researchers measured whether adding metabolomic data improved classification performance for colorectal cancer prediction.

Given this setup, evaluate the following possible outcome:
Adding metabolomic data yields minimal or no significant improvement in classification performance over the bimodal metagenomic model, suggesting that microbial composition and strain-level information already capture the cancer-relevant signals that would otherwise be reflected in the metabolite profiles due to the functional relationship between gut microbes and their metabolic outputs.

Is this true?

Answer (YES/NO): NO